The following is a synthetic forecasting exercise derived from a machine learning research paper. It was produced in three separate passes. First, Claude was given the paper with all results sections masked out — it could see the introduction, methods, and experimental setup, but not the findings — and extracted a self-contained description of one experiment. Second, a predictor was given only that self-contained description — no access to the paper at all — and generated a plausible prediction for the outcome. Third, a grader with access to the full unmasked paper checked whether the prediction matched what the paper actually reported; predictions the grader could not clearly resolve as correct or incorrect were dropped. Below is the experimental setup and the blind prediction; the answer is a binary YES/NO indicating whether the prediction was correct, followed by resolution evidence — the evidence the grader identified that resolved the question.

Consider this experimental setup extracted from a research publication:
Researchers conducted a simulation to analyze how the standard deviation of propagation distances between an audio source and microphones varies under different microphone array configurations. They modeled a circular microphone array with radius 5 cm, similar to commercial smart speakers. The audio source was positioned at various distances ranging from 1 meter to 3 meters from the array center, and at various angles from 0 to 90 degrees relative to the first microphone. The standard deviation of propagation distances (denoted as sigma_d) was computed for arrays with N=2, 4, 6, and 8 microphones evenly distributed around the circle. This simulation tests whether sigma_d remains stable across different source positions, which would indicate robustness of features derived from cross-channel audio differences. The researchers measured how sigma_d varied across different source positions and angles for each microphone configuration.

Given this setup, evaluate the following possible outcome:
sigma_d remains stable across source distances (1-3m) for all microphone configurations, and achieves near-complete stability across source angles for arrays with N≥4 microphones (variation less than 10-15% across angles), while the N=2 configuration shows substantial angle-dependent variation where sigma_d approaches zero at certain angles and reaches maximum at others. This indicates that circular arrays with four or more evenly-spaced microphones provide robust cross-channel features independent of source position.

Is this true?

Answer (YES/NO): YES